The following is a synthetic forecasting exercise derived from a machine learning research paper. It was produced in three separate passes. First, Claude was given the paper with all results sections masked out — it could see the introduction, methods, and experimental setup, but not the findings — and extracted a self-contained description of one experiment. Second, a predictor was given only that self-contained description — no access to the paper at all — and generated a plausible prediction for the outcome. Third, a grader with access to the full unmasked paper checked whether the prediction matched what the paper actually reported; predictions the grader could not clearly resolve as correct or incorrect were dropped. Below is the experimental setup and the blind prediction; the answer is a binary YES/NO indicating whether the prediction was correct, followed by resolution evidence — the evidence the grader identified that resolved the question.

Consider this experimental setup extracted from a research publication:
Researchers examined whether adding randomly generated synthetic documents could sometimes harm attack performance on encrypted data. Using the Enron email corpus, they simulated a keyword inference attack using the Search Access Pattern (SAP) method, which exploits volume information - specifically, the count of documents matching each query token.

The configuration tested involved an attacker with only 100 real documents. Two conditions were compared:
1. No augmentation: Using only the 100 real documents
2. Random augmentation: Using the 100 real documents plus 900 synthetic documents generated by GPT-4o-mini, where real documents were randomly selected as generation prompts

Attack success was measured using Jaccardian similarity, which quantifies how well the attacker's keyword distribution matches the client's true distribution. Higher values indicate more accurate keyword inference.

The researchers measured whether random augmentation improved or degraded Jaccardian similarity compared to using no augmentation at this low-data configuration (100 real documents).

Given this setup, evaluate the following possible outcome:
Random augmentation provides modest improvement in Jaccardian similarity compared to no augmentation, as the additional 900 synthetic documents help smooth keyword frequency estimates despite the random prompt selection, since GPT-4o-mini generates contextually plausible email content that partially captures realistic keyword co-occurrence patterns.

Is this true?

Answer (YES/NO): NO